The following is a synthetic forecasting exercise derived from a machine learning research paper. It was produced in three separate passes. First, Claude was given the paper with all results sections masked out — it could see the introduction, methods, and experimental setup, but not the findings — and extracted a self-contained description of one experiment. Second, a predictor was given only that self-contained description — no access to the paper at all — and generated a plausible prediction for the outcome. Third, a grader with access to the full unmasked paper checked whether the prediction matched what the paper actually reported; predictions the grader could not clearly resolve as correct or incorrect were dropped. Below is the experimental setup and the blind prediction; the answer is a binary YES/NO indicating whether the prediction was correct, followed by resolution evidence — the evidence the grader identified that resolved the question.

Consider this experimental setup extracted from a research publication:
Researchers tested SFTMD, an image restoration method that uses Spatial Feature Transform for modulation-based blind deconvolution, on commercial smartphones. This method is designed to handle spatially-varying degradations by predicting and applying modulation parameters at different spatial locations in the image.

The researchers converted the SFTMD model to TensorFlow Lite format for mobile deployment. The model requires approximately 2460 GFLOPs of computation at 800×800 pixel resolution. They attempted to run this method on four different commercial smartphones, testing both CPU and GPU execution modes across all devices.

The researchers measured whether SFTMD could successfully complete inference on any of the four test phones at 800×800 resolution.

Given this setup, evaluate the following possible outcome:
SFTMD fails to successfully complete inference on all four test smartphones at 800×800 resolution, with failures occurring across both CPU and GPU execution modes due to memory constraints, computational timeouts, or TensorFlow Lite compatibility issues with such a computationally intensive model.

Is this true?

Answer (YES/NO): YES